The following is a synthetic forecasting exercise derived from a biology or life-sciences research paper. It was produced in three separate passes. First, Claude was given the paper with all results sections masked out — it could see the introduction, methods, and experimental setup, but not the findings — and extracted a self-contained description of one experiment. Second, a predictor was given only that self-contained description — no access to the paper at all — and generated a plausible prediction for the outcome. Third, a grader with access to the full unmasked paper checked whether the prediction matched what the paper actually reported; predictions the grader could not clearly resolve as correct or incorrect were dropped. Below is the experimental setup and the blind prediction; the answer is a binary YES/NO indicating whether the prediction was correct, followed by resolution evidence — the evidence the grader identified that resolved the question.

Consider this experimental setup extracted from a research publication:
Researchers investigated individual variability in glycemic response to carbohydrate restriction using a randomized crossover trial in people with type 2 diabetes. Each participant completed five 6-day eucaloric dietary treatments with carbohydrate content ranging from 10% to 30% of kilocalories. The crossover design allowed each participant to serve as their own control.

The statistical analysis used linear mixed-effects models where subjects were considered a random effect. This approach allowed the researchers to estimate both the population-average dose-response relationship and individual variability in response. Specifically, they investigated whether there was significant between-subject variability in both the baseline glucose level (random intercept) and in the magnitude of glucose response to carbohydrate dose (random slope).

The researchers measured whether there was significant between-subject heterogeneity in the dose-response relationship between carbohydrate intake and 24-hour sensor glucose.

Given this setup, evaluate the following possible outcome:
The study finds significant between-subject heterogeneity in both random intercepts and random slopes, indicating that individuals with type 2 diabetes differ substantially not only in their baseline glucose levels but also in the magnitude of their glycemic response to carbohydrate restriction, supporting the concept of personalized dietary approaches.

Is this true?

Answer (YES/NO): NO